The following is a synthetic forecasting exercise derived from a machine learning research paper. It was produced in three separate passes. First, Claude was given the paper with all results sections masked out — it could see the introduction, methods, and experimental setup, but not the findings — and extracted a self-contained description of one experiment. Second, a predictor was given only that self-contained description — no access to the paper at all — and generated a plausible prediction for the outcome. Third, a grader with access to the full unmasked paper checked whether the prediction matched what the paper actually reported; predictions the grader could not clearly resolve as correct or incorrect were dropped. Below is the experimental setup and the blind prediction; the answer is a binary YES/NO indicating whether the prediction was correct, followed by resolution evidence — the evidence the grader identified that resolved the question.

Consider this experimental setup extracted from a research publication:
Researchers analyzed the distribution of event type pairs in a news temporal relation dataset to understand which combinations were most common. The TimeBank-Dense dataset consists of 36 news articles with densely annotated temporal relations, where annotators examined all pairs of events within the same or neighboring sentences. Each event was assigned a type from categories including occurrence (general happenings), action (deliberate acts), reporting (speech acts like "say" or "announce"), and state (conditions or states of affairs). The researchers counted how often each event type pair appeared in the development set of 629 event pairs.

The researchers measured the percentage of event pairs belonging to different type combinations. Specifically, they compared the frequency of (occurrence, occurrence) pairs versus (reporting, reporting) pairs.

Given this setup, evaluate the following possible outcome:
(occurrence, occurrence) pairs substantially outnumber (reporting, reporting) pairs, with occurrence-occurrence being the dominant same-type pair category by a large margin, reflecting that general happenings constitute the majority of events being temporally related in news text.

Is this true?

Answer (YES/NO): YES